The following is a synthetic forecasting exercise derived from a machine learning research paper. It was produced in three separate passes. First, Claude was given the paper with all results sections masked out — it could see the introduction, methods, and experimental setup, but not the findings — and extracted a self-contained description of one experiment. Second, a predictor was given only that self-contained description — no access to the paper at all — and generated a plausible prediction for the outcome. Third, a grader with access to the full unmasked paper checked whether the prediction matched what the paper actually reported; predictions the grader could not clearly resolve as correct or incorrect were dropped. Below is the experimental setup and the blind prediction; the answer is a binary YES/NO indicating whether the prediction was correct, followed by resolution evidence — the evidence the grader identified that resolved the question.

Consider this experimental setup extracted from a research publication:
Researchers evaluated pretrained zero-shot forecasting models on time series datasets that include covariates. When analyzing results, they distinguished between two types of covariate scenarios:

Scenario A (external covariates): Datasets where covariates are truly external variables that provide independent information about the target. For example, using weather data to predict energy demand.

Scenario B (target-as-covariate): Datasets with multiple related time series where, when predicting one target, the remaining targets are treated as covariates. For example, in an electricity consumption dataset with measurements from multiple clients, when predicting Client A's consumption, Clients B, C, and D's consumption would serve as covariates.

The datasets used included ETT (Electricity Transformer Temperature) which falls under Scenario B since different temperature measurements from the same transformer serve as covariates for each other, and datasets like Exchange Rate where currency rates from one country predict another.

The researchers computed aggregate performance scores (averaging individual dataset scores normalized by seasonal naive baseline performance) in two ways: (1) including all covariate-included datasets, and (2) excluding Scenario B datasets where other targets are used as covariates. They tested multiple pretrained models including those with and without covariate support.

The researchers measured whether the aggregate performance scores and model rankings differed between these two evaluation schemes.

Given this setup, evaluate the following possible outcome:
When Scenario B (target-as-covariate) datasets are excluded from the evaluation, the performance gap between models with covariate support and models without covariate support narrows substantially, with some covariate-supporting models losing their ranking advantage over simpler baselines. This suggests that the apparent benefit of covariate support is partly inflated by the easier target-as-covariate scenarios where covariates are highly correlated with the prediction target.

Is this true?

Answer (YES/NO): NO